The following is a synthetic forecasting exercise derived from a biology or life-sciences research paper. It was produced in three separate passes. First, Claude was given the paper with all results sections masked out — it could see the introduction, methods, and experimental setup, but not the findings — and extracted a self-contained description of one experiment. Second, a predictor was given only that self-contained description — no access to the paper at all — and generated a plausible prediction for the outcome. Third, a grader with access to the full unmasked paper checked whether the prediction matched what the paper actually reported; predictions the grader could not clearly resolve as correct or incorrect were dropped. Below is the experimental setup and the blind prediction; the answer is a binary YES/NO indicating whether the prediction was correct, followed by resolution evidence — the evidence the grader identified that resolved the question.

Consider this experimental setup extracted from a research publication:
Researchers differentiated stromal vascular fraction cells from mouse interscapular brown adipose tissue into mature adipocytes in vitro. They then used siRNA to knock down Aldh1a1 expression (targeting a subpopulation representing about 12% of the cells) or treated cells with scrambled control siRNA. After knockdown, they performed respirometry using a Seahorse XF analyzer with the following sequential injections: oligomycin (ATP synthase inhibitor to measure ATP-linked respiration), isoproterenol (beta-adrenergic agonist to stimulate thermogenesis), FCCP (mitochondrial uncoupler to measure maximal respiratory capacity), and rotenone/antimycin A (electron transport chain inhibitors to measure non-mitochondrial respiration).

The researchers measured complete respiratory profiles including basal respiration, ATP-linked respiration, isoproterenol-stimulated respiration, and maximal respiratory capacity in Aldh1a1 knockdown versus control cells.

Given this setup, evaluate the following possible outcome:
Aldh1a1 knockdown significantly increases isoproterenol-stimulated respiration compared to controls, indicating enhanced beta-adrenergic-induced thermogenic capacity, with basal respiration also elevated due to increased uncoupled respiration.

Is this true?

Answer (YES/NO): YES